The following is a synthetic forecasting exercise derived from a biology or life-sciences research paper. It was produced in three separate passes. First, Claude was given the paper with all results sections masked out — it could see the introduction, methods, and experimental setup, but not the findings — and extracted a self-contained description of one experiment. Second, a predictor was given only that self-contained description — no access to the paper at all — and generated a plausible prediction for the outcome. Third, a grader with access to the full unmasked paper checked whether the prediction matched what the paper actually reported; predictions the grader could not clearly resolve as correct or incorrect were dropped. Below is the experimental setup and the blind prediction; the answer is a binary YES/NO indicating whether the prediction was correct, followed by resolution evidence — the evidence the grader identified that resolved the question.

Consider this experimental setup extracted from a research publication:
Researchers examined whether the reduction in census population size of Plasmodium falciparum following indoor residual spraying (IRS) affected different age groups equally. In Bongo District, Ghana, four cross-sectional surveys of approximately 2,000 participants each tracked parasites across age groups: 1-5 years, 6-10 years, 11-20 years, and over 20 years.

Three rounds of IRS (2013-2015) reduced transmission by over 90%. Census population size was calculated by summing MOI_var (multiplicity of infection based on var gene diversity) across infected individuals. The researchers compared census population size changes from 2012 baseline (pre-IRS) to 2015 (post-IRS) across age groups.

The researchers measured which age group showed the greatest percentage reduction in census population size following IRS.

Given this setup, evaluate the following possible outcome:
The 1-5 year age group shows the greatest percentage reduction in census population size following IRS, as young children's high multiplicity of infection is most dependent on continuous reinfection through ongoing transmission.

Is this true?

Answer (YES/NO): YES